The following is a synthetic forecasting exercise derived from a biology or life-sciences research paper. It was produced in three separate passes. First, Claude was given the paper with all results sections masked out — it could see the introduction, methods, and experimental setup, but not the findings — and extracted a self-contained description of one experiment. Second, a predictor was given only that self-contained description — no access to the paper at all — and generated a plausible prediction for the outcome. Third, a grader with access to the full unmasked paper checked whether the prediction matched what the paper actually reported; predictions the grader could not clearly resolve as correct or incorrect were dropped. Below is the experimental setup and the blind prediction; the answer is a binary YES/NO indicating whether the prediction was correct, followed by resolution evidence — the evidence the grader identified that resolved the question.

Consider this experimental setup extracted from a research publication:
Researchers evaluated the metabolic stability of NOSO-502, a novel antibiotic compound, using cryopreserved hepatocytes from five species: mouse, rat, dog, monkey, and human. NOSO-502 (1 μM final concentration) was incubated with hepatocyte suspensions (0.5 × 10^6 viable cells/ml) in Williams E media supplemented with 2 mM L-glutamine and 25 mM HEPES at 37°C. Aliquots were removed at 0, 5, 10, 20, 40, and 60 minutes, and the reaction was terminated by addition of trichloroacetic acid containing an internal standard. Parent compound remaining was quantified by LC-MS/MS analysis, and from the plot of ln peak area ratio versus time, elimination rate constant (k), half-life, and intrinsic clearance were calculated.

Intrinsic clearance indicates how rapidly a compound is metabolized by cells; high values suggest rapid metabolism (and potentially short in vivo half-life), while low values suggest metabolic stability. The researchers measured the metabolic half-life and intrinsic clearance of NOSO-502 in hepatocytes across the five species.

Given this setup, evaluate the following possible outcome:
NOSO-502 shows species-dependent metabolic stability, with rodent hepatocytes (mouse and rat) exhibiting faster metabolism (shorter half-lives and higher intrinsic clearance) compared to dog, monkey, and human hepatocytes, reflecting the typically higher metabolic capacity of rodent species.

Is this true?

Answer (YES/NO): YES